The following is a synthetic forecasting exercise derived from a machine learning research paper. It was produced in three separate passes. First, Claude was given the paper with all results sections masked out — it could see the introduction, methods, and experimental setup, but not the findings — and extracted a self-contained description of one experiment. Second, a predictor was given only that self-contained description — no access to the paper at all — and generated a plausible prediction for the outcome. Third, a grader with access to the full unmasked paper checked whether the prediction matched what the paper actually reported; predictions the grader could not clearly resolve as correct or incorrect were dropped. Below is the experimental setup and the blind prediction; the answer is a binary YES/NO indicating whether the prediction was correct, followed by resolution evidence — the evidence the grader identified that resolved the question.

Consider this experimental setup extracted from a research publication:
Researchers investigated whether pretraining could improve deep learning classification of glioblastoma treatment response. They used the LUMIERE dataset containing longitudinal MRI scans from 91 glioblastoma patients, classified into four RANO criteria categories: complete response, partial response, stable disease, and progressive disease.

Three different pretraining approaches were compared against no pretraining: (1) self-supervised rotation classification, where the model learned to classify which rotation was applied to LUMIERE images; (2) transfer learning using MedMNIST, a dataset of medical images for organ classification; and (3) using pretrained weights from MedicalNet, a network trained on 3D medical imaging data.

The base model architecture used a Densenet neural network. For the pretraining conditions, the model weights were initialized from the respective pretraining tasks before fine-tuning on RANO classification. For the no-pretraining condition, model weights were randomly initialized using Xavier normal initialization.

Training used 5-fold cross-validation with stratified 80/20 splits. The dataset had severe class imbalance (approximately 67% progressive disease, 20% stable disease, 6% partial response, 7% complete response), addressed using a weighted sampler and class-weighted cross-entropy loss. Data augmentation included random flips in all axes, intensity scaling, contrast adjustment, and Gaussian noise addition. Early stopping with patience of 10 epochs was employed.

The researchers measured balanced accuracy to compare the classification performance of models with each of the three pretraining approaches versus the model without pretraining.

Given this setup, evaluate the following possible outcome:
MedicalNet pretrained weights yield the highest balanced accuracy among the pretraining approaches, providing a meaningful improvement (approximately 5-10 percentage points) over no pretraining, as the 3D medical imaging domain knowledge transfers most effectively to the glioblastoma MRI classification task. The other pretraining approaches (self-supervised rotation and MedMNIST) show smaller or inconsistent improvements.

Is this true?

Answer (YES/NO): NO